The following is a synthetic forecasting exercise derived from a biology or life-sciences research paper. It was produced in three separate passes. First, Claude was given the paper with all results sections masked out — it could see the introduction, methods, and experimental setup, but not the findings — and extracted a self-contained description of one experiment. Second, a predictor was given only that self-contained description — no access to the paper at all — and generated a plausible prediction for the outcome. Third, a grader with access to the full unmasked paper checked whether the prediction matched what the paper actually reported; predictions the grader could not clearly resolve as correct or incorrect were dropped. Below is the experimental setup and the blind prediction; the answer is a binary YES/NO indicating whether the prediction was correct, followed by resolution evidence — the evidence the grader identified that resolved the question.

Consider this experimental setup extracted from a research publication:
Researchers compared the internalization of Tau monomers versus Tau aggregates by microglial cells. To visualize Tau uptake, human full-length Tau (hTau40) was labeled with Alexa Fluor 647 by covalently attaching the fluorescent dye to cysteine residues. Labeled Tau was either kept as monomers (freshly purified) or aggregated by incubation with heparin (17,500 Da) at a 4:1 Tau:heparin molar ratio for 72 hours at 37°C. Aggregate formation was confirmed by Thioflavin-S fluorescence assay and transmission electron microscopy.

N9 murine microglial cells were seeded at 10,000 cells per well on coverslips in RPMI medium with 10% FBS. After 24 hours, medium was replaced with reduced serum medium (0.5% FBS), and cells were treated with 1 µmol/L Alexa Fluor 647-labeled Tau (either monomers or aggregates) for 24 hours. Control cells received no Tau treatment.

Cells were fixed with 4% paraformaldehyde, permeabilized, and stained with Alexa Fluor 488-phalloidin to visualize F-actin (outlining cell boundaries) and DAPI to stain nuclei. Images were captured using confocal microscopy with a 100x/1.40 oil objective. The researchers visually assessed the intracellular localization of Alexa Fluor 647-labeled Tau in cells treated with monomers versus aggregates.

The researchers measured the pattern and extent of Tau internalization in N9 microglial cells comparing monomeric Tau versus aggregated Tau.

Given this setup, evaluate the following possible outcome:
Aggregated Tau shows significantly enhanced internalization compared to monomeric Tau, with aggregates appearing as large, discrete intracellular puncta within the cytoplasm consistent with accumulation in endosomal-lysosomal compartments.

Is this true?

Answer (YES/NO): NO